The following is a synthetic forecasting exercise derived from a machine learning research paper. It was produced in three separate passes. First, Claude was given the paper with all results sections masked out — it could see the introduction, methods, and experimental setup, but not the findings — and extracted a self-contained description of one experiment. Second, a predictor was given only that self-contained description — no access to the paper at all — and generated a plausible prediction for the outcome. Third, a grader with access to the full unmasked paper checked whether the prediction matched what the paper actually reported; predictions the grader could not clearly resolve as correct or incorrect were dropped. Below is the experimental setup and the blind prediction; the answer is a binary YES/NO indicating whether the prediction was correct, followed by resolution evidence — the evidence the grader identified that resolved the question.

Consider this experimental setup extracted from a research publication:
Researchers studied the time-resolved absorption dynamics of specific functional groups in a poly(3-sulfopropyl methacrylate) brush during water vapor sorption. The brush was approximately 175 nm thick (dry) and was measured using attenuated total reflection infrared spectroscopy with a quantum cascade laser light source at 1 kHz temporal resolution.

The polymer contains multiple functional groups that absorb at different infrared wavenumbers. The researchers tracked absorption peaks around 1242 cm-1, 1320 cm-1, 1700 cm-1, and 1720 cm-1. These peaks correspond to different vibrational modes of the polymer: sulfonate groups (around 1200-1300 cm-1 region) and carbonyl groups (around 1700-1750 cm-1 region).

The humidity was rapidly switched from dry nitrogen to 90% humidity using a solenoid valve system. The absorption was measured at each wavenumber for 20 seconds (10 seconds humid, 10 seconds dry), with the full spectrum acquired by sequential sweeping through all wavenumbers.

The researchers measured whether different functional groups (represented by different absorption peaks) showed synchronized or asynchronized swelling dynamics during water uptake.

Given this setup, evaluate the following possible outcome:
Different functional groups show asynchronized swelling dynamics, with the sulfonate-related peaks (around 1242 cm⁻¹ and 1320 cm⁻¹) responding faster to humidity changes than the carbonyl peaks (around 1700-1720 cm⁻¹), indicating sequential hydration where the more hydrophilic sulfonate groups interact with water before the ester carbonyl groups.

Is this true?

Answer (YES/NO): NO